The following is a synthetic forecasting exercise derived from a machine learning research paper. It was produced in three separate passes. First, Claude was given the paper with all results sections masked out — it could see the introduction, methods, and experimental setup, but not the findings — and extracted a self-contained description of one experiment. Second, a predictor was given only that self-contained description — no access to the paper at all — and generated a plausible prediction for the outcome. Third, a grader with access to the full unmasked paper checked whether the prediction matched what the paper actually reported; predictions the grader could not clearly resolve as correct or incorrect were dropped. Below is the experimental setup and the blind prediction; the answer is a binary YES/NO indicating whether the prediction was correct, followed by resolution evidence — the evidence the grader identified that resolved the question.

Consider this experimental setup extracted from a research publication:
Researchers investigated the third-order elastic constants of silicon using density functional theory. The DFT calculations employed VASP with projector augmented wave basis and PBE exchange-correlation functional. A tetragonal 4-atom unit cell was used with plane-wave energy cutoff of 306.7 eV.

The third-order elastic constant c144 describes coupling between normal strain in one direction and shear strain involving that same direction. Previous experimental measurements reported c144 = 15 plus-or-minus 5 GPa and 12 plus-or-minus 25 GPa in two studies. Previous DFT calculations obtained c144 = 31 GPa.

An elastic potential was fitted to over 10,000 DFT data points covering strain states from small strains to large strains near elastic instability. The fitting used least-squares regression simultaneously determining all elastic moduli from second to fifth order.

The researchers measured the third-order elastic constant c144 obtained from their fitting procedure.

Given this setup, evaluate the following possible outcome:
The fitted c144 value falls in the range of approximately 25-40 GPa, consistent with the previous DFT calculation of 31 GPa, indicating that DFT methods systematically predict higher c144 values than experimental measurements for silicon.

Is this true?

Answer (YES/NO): NO